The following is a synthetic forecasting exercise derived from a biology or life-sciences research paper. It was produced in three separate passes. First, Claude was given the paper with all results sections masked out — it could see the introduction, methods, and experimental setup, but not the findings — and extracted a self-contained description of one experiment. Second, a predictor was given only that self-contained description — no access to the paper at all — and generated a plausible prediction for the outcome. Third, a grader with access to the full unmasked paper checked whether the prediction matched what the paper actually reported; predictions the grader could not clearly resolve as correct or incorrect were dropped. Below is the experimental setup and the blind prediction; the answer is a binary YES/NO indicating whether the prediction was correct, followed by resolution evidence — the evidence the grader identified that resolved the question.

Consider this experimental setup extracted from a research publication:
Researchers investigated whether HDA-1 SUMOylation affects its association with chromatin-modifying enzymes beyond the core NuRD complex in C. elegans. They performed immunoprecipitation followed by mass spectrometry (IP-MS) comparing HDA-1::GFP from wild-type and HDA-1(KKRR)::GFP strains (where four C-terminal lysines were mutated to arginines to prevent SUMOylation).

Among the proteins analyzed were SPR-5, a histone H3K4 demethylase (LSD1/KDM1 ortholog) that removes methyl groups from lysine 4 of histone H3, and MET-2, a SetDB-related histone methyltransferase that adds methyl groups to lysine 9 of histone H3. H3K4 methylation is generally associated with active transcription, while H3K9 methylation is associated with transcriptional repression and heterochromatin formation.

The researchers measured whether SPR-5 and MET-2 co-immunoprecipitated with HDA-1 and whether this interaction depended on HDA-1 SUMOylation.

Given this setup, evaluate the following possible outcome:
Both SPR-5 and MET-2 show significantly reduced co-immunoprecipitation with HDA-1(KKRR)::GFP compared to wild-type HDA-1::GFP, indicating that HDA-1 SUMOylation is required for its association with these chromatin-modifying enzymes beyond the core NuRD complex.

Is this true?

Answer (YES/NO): YES